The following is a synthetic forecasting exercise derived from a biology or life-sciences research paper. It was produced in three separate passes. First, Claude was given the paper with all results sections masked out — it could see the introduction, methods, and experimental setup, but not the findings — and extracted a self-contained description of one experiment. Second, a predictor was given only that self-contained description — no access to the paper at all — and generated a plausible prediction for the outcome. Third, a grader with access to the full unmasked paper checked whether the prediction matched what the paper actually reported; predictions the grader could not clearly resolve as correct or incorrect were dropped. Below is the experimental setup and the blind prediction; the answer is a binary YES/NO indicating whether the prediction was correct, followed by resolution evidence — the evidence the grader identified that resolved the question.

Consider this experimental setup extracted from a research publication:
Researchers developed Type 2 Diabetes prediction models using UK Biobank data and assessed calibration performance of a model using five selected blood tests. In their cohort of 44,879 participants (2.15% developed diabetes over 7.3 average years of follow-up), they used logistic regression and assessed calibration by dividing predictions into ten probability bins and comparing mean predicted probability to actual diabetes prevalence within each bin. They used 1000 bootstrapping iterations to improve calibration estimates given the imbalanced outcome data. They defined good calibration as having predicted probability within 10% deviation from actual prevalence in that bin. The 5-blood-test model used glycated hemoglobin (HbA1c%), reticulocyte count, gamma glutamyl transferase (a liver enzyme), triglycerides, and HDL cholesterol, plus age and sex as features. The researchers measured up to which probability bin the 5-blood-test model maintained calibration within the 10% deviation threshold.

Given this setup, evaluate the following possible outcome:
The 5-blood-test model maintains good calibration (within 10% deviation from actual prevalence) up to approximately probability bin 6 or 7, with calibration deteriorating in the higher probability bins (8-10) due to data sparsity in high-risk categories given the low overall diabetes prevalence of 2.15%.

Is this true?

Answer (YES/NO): YES